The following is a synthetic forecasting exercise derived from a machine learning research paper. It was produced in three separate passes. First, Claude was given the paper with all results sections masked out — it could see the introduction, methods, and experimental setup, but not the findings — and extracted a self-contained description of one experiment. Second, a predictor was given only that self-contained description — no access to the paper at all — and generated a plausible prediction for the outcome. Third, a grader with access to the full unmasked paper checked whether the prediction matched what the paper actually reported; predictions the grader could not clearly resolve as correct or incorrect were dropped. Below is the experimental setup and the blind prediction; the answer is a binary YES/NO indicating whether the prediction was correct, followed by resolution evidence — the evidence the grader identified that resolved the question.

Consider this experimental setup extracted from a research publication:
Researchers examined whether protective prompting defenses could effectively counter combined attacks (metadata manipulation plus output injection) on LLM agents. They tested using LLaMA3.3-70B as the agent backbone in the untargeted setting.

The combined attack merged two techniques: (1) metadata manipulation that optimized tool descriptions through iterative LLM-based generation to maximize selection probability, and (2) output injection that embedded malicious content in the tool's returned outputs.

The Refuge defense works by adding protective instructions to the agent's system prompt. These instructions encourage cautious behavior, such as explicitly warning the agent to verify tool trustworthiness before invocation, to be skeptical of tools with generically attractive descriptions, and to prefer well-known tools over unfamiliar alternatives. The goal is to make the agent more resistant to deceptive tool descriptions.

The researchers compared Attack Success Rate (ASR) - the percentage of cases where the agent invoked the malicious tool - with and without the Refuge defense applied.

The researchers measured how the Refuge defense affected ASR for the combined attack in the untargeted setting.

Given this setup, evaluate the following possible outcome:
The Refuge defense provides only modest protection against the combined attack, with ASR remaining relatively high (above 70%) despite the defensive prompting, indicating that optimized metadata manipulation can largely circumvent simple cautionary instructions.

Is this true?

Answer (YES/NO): YES